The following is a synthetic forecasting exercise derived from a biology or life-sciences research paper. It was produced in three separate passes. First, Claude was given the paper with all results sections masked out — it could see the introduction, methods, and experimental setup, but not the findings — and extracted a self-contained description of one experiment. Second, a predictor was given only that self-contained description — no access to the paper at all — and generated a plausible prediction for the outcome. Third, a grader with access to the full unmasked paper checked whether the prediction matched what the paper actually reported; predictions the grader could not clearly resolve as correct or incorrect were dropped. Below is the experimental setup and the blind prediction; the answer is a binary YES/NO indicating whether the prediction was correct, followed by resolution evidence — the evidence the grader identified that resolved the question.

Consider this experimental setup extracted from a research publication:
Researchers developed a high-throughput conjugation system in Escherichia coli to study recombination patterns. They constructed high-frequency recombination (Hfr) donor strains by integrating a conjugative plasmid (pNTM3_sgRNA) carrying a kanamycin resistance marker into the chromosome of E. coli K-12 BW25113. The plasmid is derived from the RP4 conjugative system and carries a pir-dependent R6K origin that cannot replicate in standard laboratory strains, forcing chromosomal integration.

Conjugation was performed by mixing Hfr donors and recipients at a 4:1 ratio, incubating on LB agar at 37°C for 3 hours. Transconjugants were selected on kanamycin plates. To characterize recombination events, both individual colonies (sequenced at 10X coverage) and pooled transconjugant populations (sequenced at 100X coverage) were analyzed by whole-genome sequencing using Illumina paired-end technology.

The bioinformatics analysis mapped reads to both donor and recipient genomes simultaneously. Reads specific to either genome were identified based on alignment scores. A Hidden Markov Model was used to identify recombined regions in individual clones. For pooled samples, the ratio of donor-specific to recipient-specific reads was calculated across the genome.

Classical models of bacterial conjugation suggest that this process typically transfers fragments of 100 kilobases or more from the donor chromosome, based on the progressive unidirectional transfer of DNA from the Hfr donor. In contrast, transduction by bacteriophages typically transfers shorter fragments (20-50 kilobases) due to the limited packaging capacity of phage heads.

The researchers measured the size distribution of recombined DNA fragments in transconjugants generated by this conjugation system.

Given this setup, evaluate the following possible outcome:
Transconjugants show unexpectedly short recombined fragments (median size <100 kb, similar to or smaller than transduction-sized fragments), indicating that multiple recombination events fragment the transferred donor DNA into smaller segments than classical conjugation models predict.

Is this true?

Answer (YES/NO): NO